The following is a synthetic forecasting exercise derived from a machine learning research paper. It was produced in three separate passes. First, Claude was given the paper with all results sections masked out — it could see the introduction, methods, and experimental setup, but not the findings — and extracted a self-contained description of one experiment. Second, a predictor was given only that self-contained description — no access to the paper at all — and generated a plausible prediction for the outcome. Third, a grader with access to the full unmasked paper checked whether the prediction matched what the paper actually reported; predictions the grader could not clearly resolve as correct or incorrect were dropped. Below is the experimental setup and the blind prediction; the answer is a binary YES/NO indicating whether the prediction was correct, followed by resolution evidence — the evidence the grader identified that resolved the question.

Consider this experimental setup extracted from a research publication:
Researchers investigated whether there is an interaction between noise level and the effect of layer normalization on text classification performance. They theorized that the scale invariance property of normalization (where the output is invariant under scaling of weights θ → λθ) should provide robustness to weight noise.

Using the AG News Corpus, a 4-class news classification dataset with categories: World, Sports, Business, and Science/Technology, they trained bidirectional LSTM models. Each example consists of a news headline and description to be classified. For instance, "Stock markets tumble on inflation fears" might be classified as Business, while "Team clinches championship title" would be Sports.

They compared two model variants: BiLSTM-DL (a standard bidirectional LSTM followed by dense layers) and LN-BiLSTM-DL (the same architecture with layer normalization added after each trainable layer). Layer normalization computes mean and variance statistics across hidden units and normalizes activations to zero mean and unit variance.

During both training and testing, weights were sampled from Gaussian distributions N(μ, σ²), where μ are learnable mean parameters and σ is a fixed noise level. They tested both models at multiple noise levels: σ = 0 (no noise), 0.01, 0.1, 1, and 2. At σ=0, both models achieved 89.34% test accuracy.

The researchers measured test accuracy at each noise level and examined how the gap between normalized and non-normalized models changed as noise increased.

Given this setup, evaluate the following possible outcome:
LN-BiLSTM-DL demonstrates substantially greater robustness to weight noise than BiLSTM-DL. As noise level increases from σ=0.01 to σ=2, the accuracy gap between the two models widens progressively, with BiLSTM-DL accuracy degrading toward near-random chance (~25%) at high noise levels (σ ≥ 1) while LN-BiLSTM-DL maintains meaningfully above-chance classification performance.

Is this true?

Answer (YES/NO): NO